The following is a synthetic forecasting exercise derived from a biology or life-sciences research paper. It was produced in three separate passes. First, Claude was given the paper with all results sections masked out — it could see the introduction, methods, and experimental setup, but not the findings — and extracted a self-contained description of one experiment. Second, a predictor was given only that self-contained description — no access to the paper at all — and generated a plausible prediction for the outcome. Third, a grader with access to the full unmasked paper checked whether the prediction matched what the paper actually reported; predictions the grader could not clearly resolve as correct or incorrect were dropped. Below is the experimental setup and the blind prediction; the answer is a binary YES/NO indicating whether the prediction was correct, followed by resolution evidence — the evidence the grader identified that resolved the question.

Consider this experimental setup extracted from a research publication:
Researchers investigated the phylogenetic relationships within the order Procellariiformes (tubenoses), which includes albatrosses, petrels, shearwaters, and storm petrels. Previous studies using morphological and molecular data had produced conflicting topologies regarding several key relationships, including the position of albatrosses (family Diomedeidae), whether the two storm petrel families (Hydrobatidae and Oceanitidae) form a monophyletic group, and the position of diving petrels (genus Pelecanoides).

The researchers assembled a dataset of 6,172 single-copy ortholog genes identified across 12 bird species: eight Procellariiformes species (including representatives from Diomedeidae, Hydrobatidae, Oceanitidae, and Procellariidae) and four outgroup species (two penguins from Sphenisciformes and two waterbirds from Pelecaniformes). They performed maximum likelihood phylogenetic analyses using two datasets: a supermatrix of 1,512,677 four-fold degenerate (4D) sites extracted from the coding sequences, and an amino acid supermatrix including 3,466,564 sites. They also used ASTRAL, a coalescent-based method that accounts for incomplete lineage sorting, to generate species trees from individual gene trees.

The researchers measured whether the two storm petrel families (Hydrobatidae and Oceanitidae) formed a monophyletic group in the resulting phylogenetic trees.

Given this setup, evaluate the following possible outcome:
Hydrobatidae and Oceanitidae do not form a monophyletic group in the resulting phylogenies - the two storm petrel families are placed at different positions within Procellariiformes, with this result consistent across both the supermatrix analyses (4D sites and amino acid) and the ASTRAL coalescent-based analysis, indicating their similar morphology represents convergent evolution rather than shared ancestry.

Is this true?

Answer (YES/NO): YES